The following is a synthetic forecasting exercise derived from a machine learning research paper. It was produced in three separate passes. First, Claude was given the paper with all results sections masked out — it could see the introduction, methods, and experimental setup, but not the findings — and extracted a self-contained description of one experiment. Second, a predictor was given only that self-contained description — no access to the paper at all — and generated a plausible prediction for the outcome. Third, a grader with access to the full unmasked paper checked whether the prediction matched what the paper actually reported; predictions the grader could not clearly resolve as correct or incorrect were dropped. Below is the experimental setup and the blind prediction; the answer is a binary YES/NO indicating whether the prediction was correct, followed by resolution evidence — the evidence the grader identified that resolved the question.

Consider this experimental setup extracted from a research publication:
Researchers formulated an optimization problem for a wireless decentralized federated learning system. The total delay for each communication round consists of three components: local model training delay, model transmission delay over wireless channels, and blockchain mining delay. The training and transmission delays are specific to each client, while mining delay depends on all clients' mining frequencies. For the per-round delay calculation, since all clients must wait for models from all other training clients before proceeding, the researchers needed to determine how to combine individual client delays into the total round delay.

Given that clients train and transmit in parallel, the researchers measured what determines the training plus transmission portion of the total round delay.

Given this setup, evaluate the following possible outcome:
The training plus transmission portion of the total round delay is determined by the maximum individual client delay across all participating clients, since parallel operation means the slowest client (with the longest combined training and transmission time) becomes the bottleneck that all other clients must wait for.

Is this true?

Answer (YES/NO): YES